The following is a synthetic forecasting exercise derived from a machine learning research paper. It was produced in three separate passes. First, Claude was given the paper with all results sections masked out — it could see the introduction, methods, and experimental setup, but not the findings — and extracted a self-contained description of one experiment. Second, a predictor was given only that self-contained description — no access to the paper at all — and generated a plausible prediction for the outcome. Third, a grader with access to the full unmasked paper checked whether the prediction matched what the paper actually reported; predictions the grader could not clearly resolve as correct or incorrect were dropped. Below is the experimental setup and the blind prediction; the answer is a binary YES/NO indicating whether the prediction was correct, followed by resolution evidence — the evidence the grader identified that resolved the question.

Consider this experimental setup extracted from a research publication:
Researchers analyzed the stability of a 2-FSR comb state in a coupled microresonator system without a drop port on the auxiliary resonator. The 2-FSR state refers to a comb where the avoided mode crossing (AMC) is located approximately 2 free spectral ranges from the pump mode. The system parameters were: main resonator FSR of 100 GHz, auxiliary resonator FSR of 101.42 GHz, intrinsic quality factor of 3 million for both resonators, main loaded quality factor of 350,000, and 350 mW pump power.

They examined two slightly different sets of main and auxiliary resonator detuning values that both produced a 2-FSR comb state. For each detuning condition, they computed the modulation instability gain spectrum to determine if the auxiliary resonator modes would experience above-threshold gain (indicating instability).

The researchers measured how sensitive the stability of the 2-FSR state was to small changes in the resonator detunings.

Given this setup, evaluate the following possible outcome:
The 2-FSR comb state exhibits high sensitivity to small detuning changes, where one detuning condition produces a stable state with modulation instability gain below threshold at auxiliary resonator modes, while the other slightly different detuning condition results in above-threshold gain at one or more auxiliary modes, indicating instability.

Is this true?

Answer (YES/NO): YES